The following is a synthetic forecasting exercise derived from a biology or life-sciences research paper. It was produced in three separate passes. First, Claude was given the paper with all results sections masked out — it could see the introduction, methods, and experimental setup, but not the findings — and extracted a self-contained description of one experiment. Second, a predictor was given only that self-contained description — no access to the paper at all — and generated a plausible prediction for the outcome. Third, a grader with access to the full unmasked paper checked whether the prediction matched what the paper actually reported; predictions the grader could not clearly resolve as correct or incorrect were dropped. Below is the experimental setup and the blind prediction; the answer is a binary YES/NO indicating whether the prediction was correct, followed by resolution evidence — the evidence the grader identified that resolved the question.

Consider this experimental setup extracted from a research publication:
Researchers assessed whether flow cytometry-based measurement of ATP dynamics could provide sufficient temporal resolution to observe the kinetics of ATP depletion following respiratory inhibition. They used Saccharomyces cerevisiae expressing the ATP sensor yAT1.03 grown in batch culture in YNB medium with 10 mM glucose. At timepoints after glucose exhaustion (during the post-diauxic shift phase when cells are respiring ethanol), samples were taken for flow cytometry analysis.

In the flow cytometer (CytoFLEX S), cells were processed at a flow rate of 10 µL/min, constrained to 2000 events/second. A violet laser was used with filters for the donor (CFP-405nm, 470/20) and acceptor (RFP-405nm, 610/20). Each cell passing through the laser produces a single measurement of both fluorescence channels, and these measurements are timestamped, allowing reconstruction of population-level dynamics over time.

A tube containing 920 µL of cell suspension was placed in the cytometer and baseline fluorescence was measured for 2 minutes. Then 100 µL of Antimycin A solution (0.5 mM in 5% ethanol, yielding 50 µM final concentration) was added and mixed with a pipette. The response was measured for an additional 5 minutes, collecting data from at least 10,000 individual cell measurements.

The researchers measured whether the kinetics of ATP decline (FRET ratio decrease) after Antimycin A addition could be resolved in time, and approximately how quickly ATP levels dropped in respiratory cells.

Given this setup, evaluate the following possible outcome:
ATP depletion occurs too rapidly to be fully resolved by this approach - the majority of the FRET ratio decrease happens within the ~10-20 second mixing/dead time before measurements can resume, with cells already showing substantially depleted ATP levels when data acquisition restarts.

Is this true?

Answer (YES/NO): NO